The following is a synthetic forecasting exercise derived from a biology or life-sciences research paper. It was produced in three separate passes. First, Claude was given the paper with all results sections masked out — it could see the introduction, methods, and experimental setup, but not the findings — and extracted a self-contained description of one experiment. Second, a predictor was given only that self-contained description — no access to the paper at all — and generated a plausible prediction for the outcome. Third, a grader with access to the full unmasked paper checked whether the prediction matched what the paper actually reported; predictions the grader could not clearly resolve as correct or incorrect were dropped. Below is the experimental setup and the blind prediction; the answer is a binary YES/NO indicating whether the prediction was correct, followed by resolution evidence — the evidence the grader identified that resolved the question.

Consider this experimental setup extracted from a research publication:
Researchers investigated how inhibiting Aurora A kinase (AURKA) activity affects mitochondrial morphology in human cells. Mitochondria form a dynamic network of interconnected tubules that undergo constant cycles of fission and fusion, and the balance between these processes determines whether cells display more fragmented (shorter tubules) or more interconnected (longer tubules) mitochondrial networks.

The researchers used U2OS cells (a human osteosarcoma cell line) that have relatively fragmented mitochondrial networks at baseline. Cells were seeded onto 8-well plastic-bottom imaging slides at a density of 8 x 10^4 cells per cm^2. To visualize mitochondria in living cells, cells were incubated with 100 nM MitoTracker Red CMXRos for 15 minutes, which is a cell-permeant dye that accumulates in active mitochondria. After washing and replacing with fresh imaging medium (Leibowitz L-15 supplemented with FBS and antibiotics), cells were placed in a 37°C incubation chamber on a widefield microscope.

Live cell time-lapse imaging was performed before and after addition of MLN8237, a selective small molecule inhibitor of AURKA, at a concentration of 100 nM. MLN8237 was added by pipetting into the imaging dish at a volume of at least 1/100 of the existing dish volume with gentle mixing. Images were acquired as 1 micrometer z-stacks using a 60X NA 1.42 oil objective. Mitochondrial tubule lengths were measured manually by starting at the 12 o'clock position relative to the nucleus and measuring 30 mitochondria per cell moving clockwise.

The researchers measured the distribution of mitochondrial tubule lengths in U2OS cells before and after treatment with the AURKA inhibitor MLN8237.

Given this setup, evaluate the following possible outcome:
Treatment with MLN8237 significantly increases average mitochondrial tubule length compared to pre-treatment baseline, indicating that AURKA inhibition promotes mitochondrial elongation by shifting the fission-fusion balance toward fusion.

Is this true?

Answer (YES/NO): YES